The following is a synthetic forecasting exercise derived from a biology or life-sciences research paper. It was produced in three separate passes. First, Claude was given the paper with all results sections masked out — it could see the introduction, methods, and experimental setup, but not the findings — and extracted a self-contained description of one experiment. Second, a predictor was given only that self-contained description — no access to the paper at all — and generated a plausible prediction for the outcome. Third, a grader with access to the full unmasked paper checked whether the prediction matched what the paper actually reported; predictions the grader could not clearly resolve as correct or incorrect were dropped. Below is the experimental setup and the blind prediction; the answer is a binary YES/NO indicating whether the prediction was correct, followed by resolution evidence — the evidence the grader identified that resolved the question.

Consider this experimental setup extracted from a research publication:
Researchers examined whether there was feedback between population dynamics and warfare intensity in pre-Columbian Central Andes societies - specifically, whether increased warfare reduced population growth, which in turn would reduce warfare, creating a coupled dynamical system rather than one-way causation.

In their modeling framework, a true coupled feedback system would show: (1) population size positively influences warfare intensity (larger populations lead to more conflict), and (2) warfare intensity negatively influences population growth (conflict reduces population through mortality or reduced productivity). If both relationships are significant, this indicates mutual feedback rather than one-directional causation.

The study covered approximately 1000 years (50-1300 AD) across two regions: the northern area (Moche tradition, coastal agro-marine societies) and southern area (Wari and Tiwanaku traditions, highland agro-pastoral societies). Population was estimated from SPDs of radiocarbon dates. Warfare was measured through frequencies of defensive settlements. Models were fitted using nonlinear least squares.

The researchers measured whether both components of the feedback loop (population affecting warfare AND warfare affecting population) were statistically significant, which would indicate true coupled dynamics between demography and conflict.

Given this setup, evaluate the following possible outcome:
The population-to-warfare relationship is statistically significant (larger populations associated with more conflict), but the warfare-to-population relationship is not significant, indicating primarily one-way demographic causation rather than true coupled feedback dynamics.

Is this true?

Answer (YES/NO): NO